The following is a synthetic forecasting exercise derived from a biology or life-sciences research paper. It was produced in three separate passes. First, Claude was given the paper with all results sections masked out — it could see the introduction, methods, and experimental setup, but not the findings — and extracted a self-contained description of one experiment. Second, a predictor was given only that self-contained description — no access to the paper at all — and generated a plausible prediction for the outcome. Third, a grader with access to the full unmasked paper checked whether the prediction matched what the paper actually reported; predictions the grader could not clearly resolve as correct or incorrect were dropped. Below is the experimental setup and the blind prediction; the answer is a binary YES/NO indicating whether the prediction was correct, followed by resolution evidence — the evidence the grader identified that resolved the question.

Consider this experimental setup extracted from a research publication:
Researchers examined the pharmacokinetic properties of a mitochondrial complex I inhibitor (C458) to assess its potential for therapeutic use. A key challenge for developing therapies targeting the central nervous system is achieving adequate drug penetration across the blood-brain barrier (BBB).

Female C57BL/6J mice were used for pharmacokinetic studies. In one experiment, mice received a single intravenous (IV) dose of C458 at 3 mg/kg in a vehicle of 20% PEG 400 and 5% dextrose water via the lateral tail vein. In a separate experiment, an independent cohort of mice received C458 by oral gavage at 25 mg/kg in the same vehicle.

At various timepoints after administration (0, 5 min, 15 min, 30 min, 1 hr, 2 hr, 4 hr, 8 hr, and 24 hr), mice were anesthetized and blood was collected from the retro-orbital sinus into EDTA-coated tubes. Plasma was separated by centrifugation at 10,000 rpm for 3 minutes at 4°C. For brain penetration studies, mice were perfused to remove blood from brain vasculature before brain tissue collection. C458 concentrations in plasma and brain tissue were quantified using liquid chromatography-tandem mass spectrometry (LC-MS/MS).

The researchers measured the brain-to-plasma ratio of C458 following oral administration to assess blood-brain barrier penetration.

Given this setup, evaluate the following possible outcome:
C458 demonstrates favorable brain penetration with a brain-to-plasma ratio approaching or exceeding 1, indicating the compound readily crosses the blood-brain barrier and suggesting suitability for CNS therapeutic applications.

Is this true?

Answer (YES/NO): YES